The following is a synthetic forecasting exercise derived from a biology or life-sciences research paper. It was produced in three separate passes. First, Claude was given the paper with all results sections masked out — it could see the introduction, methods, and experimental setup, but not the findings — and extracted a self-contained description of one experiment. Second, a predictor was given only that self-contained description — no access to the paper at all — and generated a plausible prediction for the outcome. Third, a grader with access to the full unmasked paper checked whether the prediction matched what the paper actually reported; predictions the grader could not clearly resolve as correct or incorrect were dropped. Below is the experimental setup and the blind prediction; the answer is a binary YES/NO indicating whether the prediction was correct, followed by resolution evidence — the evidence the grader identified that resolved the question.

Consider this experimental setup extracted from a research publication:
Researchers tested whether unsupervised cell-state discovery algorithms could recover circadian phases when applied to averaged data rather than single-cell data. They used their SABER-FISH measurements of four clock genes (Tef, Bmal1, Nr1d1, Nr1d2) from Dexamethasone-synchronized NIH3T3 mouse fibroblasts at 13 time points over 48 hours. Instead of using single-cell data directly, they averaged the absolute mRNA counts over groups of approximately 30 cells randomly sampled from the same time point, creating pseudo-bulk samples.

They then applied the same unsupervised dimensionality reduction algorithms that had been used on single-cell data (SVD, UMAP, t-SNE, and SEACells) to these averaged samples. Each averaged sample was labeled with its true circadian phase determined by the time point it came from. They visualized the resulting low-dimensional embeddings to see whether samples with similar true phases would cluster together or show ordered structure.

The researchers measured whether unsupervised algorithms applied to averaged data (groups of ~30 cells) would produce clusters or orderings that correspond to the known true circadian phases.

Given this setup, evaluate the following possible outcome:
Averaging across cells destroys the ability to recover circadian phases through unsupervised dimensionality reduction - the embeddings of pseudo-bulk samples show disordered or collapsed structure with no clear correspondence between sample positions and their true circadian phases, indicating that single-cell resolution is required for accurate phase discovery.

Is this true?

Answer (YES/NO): NO